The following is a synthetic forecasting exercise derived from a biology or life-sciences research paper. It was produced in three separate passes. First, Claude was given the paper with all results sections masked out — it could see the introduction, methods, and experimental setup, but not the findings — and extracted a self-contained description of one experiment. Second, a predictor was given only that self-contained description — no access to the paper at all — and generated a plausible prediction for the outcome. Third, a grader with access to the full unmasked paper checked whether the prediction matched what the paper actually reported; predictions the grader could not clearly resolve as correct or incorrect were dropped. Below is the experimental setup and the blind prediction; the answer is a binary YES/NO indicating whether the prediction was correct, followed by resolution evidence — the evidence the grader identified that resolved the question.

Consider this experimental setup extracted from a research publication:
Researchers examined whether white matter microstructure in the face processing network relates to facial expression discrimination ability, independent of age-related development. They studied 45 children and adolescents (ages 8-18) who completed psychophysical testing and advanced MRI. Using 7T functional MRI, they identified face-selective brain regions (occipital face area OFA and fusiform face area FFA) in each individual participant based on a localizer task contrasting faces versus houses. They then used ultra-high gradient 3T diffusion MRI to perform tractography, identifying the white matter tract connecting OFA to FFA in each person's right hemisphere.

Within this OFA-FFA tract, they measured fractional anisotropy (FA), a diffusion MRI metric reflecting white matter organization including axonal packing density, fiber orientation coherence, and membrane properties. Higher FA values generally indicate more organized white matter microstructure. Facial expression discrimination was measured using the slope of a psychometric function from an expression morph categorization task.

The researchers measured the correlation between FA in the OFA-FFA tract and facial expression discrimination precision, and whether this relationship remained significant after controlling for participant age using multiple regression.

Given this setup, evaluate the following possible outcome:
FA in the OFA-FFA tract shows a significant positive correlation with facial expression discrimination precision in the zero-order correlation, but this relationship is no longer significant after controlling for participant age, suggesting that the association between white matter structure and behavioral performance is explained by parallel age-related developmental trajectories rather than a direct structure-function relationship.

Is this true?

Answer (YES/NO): NO